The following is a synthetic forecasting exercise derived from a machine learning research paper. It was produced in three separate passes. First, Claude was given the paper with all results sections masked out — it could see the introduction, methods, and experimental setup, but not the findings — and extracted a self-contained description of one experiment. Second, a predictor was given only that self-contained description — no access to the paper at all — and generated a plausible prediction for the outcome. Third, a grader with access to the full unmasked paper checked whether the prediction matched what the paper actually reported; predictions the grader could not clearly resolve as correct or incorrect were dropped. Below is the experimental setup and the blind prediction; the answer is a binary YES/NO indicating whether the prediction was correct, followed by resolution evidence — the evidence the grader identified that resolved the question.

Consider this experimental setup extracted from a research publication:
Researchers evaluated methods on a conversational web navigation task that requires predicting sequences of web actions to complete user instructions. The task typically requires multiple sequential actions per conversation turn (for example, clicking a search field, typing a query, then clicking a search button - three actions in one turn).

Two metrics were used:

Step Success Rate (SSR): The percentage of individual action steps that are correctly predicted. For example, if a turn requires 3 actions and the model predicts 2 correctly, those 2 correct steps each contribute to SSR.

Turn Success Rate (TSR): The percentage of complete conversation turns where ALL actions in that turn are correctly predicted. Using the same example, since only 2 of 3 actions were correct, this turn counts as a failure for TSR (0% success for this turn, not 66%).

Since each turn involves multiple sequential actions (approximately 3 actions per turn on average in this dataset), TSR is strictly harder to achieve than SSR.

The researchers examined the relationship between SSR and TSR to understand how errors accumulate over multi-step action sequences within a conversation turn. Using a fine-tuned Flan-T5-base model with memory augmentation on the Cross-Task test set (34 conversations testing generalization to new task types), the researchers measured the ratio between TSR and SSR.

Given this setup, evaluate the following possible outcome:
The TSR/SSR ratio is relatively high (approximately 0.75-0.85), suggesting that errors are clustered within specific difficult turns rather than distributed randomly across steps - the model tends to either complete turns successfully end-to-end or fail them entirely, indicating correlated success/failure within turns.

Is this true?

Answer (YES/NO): NO